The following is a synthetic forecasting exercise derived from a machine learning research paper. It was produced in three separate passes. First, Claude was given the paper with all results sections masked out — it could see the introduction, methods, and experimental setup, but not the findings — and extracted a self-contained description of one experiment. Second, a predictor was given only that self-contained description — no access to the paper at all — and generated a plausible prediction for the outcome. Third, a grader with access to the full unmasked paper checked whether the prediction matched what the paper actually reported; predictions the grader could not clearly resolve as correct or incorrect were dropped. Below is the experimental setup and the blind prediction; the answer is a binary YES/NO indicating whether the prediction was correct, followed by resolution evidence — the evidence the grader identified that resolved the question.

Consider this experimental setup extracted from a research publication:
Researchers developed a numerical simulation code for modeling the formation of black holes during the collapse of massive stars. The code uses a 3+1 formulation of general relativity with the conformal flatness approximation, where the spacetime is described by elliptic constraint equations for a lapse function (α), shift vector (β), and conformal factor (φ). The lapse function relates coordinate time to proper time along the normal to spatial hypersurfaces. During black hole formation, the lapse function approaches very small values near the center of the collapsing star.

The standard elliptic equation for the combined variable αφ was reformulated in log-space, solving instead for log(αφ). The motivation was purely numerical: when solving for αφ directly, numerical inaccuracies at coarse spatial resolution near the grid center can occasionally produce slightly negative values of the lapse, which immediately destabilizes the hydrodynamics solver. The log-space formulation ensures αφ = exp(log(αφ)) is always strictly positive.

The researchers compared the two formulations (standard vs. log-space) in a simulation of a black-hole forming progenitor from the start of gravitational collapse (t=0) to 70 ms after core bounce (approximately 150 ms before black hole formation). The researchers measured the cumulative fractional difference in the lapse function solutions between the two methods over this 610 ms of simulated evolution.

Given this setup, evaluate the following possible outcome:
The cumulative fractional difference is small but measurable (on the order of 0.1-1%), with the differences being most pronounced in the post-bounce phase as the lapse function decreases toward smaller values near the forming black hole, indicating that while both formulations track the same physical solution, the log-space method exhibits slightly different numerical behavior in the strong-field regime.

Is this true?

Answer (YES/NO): NO